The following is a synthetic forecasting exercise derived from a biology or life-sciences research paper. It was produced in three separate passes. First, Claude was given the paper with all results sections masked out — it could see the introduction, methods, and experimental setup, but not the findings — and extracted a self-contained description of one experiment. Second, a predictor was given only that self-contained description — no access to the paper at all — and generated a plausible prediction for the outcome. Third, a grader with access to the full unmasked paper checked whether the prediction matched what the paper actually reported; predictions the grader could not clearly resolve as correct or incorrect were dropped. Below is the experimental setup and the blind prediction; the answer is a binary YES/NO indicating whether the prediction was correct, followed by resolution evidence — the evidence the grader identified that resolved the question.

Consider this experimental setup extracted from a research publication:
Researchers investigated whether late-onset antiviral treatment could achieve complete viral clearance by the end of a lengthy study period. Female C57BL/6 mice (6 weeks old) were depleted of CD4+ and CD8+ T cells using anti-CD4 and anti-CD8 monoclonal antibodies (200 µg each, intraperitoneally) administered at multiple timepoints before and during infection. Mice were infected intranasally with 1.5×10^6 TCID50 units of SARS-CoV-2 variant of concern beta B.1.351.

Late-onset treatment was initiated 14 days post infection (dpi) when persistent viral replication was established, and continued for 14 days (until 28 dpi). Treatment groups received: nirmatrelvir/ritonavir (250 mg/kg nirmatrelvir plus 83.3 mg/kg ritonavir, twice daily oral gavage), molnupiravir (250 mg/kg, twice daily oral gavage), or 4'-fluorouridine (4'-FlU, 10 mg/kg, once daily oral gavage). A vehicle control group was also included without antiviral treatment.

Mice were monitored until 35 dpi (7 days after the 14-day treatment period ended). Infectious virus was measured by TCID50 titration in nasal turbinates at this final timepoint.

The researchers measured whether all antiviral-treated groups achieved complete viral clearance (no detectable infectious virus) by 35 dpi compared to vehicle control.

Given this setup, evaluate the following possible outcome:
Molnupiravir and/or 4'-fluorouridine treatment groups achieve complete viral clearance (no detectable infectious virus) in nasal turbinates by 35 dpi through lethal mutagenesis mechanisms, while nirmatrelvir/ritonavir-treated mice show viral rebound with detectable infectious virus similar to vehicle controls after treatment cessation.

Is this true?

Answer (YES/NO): NO